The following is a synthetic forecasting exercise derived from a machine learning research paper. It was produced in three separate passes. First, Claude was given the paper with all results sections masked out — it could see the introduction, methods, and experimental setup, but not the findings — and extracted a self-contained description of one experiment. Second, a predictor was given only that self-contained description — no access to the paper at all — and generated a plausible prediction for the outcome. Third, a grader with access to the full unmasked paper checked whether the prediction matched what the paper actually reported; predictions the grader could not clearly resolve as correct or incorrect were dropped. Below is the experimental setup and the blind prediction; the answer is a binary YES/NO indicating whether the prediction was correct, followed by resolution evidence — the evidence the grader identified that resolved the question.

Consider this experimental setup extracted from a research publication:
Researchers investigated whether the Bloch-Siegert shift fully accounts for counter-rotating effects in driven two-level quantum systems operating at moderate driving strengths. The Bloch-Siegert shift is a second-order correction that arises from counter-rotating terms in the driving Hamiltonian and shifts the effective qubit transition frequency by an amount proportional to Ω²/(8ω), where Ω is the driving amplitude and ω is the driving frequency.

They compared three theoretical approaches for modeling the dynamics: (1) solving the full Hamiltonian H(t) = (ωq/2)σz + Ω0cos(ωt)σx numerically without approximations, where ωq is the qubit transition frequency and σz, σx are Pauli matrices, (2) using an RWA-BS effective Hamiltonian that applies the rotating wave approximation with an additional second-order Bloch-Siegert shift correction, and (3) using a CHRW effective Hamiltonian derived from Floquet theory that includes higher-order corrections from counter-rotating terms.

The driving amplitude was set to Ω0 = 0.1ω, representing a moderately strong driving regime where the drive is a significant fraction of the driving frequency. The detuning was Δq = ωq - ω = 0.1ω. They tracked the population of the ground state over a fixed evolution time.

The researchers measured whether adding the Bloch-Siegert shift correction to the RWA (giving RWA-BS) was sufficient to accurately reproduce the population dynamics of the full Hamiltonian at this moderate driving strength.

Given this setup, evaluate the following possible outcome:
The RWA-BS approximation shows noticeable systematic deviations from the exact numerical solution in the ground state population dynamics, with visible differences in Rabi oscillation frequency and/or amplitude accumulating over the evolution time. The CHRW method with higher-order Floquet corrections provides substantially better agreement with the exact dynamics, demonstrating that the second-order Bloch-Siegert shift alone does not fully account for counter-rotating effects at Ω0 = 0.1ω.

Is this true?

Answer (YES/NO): YES